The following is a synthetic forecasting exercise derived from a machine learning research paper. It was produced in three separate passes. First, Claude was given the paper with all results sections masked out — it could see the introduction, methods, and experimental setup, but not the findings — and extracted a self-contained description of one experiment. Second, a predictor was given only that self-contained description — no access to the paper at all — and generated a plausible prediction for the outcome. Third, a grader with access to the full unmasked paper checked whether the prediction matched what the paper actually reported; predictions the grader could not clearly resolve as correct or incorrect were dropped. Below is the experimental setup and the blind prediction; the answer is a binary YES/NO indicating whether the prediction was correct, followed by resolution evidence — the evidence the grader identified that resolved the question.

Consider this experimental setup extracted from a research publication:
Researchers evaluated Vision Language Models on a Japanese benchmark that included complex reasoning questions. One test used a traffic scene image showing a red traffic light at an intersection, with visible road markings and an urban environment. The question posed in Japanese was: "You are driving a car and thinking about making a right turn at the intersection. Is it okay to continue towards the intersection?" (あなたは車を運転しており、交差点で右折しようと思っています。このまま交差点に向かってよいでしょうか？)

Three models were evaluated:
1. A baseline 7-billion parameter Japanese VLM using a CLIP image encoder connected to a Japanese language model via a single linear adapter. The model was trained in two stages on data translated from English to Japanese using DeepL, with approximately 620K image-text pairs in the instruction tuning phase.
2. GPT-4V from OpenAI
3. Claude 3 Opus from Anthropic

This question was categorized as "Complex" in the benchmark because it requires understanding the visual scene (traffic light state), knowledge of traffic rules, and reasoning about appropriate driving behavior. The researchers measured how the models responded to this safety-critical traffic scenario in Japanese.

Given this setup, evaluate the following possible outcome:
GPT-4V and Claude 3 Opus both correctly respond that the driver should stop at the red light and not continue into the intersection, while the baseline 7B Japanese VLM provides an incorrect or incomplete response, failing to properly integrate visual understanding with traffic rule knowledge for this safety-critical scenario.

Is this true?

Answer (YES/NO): NO